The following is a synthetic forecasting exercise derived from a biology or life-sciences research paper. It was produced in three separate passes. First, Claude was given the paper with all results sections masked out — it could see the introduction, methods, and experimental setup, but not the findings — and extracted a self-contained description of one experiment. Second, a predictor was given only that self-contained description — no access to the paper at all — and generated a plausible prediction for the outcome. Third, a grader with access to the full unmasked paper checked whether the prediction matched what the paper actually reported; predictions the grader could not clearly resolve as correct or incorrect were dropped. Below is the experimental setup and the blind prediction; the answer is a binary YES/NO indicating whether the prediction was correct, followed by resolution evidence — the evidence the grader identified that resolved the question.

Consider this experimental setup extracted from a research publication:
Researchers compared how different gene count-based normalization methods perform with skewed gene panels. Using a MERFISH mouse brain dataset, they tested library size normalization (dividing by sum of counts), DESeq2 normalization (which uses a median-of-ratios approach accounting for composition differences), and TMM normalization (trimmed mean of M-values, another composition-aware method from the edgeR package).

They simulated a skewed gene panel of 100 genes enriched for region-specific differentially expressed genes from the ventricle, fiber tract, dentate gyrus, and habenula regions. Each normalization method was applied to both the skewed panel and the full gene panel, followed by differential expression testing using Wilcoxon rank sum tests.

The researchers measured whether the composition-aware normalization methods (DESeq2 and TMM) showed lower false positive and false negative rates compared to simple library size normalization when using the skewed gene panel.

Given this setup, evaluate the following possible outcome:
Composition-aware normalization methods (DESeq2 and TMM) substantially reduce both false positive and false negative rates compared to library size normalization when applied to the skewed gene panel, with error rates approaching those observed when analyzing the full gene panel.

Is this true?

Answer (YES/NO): NO